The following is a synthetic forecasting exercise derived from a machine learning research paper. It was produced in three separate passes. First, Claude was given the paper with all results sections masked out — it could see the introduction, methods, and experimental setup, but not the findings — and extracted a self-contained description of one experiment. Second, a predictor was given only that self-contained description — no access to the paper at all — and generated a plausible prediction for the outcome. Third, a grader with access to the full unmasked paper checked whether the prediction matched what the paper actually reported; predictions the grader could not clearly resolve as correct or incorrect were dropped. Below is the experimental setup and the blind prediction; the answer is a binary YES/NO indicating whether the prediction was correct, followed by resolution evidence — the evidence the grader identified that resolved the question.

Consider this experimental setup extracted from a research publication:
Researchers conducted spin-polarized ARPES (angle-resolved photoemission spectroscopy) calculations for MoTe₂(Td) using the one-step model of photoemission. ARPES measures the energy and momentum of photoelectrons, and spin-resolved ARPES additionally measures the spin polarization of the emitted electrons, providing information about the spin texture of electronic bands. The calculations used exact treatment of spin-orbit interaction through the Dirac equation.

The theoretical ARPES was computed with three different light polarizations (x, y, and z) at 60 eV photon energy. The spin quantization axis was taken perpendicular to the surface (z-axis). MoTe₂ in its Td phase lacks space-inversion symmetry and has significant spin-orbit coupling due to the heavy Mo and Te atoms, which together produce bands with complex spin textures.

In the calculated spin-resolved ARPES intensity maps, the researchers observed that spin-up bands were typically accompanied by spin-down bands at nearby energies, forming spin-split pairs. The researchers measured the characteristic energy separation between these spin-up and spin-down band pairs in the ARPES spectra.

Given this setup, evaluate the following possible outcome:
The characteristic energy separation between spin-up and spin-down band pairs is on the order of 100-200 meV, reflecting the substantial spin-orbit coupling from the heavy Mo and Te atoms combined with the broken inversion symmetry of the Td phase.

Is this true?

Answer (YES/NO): YES